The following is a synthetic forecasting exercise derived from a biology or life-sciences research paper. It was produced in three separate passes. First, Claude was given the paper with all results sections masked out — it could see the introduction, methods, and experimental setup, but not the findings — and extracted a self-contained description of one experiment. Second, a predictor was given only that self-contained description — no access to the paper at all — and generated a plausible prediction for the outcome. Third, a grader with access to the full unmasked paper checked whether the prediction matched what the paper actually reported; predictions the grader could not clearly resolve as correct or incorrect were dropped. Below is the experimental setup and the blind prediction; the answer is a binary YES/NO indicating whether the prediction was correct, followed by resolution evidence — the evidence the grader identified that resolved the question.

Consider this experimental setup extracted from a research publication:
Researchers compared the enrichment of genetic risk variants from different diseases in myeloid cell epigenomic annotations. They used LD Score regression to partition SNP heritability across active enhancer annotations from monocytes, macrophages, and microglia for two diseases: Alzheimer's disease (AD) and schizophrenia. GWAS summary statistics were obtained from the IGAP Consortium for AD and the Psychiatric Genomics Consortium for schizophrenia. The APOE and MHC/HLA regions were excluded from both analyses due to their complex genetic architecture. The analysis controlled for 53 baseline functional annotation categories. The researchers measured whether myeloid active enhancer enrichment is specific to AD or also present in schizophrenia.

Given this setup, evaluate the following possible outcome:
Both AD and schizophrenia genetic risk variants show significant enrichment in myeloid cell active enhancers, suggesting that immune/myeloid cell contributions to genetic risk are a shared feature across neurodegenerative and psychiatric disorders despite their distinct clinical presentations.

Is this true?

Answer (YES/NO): NO